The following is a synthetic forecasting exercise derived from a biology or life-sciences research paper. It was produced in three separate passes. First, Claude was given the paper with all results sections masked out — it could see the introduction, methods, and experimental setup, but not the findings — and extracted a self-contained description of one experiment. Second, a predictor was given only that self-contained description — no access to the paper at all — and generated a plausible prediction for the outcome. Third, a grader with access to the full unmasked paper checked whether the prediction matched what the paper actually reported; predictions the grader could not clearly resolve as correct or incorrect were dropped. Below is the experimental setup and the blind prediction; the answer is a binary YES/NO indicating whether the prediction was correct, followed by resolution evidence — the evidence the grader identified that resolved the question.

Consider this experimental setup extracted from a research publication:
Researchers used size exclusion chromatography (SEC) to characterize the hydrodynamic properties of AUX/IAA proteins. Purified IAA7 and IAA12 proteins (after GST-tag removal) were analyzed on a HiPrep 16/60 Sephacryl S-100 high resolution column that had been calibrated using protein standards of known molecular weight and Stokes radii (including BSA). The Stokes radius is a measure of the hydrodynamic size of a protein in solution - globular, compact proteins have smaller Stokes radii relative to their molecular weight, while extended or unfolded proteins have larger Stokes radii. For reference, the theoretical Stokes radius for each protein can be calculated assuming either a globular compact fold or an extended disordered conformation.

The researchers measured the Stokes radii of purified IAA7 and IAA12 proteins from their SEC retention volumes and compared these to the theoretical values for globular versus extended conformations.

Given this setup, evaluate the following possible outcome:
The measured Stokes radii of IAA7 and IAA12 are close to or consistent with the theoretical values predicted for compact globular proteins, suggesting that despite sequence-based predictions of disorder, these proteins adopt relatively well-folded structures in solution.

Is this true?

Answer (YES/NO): NO